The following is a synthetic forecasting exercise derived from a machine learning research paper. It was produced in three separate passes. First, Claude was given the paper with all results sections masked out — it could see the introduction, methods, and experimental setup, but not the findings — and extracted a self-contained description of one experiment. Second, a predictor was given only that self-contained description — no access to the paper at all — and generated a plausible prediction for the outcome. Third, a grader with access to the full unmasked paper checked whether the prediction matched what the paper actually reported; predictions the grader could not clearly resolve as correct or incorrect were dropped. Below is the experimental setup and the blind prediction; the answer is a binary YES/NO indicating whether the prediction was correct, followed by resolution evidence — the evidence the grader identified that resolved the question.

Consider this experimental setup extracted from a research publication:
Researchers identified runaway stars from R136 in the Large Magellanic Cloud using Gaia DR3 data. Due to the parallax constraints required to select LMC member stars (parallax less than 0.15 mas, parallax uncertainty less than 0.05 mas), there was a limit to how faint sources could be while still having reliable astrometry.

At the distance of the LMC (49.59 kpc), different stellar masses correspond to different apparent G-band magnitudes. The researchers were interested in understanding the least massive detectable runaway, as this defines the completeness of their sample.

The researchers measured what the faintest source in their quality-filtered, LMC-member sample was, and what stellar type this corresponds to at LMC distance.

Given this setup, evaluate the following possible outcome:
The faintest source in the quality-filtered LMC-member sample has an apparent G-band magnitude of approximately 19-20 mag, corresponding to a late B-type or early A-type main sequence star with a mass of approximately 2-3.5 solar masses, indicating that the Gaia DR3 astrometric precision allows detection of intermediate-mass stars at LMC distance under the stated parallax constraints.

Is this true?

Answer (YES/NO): NO